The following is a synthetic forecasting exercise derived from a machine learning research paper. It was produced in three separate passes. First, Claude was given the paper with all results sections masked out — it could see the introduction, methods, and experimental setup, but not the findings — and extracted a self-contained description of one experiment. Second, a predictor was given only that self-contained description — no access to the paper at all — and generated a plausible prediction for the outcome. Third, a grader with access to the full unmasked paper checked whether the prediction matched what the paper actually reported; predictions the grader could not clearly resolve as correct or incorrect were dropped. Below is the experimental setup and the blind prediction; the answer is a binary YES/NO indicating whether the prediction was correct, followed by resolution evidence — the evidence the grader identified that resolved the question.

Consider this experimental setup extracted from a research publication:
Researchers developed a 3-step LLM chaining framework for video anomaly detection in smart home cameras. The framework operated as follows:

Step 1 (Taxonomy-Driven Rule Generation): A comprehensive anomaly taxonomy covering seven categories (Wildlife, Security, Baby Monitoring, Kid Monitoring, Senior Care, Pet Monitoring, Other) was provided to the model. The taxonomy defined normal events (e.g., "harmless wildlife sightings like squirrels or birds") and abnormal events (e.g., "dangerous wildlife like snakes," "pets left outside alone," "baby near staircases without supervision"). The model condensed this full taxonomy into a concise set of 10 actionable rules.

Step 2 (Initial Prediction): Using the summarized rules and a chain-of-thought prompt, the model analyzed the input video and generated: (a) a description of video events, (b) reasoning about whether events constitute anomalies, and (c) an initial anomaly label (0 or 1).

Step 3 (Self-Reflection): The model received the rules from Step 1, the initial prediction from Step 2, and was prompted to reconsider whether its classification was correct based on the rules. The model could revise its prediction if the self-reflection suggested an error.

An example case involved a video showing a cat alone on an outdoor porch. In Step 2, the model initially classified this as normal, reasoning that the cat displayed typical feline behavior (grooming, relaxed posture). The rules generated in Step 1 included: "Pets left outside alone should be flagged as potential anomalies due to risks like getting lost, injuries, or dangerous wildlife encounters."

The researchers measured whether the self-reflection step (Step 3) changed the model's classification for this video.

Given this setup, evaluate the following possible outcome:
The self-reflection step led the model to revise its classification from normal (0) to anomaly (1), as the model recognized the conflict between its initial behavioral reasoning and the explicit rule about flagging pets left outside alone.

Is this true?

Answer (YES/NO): YES